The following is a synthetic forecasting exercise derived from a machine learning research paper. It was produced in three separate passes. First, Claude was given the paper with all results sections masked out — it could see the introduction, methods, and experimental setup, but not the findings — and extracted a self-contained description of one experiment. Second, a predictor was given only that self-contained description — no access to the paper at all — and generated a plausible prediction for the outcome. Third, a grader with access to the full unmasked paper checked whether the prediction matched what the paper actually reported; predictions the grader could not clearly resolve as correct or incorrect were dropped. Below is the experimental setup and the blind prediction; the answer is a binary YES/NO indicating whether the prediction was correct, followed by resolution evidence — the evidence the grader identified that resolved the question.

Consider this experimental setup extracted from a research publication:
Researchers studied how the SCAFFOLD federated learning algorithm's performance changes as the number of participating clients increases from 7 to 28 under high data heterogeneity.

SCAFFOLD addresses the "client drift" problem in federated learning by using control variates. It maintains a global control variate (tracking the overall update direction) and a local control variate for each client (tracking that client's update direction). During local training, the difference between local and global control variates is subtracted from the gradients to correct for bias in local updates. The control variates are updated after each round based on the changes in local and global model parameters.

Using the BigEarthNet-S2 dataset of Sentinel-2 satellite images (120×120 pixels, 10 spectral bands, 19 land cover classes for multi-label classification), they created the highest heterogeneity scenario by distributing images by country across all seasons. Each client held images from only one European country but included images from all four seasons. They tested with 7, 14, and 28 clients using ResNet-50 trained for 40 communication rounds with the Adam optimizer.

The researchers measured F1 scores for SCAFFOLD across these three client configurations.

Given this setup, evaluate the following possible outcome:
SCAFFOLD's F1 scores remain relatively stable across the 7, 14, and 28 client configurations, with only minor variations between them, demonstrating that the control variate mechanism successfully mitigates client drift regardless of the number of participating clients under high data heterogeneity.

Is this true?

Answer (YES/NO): NO